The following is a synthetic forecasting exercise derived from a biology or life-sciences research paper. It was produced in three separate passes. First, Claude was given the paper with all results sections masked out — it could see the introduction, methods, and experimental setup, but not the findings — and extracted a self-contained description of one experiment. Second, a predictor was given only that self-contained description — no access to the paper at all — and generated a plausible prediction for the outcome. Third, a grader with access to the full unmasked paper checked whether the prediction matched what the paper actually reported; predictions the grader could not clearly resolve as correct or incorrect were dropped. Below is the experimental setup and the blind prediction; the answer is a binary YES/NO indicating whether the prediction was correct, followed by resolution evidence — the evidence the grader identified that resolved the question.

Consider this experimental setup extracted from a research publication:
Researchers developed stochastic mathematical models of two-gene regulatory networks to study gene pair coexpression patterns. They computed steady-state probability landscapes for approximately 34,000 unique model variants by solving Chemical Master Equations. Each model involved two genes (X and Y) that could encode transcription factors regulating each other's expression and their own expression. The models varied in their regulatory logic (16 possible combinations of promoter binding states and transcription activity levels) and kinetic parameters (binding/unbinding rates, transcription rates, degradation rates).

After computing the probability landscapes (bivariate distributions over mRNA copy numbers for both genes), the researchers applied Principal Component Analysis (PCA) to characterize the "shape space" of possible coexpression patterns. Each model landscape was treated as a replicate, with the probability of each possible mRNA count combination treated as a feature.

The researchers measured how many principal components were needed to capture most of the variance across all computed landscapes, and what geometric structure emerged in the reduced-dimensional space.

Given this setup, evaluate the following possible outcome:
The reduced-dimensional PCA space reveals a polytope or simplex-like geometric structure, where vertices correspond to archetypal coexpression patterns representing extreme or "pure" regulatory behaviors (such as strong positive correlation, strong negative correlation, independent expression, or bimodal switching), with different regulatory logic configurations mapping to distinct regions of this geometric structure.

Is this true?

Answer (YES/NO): YES